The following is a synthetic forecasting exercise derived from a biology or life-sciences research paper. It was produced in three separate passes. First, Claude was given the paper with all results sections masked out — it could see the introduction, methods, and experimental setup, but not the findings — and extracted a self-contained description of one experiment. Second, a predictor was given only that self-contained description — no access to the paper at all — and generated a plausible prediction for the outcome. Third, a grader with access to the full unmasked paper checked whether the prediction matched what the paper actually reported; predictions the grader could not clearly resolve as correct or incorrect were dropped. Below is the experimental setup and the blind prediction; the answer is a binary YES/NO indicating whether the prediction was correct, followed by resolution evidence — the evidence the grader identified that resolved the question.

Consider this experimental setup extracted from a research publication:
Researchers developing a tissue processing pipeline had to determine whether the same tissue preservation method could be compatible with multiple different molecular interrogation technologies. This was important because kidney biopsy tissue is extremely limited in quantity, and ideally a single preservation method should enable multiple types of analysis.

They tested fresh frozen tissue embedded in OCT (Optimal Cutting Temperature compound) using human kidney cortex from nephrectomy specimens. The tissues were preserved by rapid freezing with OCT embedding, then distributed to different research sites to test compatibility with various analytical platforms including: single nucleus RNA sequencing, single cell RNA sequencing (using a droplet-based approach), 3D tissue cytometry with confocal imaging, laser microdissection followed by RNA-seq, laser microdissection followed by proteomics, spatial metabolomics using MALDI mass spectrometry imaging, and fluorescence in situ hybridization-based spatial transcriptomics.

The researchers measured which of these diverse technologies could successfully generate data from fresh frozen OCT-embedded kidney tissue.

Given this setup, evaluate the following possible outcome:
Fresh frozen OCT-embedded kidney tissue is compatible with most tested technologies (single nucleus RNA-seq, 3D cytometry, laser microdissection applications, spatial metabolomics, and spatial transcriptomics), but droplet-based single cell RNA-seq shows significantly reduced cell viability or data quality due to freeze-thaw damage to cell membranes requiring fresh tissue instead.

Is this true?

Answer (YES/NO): NO